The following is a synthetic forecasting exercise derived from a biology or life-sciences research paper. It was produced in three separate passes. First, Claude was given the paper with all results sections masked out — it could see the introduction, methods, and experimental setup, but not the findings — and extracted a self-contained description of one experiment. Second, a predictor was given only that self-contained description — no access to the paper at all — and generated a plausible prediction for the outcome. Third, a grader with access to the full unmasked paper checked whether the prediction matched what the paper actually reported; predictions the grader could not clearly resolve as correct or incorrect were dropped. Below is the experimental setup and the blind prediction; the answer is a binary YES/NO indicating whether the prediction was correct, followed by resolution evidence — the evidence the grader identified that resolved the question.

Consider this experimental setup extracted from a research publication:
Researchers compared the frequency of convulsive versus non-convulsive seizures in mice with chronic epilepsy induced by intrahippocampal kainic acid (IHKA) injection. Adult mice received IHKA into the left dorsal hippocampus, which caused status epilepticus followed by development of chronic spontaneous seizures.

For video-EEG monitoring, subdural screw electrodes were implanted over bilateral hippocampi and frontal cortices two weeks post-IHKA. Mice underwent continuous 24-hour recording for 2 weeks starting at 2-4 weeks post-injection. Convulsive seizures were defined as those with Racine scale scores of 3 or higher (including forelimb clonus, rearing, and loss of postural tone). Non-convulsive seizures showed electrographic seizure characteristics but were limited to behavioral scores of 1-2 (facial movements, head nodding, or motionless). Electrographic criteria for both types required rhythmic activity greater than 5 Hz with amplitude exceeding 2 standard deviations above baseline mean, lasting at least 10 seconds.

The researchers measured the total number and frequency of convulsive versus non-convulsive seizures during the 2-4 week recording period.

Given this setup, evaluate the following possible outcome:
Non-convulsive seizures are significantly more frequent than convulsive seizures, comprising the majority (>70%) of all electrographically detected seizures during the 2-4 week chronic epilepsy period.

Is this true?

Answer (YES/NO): NO